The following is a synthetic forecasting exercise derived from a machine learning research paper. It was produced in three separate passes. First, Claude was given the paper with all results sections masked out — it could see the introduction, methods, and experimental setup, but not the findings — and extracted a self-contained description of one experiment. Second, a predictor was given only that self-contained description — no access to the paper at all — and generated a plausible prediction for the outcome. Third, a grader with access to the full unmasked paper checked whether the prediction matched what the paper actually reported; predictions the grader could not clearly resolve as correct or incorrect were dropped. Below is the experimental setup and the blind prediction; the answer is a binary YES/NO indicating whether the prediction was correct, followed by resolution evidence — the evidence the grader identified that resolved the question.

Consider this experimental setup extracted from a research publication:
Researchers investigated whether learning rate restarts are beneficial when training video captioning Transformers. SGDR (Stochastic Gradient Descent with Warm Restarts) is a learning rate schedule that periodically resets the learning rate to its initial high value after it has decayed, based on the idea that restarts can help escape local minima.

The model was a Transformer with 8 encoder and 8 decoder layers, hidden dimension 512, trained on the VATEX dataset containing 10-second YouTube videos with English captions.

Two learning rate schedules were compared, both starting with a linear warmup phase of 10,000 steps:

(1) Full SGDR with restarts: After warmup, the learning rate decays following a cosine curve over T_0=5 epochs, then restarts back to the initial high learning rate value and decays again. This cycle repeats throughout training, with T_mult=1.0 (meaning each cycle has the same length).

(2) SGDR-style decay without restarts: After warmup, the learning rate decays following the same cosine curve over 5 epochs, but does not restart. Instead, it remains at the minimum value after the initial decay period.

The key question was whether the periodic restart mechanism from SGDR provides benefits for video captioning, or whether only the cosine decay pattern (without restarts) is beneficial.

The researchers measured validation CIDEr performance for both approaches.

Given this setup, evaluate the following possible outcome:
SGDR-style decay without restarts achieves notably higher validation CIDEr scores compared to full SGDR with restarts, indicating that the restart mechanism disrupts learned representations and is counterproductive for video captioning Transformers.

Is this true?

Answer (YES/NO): YES